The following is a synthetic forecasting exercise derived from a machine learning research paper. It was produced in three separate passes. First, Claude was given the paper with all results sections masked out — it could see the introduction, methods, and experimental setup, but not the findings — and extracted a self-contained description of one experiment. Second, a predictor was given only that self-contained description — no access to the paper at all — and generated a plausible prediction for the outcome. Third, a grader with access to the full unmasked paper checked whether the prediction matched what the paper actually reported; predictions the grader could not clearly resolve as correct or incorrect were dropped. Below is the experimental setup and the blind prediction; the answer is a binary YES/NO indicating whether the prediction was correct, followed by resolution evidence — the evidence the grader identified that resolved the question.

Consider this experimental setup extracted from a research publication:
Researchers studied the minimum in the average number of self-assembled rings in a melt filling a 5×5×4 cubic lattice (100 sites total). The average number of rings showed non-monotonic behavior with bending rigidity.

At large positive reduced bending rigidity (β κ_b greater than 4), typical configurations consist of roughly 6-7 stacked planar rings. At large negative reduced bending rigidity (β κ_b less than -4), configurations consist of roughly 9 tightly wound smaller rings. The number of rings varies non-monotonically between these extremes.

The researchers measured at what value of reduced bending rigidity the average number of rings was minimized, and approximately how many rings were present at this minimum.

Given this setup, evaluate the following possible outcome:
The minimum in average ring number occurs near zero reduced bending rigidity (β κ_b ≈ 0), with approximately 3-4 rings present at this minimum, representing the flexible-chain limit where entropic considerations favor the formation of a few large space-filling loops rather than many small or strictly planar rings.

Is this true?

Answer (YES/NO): NO